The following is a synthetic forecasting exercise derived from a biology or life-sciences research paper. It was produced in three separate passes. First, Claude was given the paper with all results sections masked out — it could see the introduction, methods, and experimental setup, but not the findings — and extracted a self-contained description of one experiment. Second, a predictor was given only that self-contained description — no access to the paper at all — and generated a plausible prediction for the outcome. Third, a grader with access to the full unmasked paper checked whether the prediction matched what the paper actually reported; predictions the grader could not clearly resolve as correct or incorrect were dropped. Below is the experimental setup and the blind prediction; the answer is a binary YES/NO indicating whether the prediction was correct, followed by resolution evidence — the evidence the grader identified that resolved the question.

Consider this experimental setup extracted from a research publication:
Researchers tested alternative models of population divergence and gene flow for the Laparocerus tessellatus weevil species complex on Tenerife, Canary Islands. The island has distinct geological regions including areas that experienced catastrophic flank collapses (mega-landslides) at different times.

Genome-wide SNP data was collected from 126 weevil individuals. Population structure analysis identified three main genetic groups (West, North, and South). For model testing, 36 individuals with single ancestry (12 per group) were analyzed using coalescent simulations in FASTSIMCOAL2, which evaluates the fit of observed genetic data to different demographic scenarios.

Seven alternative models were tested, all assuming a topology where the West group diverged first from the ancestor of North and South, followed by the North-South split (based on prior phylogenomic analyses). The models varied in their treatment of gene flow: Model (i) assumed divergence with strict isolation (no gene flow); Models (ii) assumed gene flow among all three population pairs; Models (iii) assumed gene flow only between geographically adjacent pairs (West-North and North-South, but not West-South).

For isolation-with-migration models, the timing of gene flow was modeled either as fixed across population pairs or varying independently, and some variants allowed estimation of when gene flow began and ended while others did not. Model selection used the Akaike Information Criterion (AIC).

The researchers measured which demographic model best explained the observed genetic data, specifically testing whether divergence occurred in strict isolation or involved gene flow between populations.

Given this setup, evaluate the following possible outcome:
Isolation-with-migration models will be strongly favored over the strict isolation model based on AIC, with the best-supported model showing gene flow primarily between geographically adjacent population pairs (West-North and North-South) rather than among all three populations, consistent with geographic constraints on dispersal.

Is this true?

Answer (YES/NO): NO